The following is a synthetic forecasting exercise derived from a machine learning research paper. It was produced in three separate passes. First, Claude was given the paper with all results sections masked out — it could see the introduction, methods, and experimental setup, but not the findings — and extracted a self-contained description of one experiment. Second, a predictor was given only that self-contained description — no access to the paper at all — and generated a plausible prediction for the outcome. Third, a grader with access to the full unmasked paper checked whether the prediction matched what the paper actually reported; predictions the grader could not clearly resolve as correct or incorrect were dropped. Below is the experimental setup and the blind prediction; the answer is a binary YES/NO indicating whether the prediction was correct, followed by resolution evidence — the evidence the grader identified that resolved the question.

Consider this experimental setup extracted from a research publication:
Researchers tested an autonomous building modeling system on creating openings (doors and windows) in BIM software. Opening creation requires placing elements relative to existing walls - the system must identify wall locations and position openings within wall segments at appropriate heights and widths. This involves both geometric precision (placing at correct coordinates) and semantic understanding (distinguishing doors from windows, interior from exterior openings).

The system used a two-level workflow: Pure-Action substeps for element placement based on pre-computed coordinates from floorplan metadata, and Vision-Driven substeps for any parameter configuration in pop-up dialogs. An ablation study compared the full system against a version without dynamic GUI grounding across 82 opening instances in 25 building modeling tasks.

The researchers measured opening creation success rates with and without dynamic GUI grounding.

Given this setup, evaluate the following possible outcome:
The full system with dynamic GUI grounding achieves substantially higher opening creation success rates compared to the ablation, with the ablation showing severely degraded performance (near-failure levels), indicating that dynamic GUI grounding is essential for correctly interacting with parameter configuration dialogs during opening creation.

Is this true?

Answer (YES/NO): NO